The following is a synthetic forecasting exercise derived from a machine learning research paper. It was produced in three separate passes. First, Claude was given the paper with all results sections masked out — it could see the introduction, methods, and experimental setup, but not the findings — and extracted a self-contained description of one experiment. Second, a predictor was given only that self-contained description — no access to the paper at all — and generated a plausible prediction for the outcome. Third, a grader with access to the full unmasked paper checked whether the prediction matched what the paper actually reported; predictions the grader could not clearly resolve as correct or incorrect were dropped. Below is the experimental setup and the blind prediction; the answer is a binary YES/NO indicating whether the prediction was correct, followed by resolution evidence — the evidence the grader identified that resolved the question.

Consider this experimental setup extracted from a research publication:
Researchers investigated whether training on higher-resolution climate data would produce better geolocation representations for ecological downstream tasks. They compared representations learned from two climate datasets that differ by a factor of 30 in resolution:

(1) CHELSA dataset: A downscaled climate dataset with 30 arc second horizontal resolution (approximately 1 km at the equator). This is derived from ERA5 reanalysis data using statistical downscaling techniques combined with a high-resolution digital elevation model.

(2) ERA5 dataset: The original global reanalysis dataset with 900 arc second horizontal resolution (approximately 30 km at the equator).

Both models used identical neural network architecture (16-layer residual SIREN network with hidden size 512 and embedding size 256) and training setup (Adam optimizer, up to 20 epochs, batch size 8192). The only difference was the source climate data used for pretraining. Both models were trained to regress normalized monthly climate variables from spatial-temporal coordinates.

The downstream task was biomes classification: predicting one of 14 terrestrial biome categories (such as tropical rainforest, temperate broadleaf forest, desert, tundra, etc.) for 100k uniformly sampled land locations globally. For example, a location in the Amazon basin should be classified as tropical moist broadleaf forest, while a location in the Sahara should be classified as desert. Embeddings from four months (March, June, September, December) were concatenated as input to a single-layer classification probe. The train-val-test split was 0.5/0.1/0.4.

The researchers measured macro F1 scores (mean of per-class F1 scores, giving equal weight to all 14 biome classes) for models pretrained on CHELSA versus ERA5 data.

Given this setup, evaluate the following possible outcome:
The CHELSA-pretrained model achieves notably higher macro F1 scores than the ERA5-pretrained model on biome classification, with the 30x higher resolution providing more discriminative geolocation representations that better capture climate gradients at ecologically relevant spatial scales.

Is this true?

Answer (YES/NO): YES